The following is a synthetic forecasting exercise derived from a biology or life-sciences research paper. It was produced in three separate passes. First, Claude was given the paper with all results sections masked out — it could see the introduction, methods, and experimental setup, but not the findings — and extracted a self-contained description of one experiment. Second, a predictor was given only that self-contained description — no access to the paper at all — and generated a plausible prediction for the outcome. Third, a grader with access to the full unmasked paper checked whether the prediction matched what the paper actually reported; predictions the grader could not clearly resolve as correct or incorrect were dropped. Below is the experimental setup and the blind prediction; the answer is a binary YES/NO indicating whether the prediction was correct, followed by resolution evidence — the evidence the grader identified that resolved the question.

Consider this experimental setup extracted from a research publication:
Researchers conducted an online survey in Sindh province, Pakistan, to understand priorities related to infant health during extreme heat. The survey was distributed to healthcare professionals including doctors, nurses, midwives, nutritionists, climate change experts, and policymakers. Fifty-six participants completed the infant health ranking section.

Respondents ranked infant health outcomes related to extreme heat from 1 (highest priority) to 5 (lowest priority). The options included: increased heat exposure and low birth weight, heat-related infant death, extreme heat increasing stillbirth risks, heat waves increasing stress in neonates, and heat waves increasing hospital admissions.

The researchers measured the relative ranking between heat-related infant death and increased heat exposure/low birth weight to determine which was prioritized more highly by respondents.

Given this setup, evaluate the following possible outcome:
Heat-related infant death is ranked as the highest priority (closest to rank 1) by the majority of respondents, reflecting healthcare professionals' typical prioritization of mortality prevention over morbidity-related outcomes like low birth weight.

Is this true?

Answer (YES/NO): NO